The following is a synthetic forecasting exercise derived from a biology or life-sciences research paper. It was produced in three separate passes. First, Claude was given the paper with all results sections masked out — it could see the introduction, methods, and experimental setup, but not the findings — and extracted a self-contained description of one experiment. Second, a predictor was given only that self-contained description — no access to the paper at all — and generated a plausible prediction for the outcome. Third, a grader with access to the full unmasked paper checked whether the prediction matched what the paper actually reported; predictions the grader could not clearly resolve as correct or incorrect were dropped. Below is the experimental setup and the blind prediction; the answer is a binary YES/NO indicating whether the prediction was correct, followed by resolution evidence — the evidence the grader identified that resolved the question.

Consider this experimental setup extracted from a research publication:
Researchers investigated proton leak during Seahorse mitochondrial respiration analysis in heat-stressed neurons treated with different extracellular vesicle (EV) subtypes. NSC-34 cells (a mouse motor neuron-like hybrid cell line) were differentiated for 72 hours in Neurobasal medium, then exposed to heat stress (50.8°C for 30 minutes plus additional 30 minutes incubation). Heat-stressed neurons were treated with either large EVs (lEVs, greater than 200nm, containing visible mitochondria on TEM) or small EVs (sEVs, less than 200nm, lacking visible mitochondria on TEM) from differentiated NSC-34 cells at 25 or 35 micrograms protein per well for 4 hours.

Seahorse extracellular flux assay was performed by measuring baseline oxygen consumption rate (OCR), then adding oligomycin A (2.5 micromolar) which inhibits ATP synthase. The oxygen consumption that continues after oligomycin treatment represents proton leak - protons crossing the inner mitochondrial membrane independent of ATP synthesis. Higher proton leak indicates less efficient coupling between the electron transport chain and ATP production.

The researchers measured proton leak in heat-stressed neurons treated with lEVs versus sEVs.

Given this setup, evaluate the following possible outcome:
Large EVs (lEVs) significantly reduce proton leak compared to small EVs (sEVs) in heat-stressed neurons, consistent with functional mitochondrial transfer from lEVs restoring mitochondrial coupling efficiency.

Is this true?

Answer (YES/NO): YES